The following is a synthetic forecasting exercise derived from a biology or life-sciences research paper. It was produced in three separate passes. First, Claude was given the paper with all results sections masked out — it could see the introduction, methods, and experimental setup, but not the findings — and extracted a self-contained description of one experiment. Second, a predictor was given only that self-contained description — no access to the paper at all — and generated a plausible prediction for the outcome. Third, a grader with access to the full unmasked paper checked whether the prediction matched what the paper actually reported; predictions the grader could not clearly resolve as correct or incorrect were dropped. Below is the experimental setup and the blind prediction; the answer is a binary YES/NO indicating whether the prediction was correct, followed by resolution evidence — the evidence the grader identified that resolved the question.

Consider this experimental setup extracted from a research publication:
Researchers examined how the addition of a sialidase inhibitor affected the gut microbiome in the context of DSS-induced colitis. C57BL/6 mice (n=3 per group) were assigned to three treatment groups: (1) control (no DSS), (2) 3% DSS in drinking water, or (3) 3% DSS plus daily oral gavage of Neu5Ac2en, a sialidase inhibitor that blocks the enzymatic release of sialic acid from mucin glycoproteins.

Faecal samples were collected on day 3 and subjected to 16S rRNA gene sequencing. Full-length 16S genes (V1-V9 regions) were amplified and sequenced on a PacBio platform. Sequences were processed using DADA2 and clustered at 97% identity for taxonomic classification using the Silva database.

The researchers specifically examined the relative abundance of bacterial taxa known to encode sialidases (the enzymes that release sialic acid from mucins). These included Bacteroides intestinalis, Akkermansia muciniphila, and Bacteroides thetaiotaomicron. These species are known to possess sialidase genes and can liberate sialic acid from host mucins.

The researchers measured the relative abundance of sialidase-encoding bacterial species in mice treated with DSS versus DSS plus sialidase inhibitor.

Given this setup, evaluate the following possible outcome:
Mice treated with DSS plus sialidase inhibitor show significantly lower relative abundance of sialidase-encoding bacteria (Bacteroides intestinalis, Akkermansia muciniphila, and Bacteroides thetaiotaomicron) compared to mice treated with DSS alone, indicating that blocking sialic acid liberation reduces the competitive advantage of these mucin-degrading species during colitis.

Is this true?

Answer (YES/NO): NO